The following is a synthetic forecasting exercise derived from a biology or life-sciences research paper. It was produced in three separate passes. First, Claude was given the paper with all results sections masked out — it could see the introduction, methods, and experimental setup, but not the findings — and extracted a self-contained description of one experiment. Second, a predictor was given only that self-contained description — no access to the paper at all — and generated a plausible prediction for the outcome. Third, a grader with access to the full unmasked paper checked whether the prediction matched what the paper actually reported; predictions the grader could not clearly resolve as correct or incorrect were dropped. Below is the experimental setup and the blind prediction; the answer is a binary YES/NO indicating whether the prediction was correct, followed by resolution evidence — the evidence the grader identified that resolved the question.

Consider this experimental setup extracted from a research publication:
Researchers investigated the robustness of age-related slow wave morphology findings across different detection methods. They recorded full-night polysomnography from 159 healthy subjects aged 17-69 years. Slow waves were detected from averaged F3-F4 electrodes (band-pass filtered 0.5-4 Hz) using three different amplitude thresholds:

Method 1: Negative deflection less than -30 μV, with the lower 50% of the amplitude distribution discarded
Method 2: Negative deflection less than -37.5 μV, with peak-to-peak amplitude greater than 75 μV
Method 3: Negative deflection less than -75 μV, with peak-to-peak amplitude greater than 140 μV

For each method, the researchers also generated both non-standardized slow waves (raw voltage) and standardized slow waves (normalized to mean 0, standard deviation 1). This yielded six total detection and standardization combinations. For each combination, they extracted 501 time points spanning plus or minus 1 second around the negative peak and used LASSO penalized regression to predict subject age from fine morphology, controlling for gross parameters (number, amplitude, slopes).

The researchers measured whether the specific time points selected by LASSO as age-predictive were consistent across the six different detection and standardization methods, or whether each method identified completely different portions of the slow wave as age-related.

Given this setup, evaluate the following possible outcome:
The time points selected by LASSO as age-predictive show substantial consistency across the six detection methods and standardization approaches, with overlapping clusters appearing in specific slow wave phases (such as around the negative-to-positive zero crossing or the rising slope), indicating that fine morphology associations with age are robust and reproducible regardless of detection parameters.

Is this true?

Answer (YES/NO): YES